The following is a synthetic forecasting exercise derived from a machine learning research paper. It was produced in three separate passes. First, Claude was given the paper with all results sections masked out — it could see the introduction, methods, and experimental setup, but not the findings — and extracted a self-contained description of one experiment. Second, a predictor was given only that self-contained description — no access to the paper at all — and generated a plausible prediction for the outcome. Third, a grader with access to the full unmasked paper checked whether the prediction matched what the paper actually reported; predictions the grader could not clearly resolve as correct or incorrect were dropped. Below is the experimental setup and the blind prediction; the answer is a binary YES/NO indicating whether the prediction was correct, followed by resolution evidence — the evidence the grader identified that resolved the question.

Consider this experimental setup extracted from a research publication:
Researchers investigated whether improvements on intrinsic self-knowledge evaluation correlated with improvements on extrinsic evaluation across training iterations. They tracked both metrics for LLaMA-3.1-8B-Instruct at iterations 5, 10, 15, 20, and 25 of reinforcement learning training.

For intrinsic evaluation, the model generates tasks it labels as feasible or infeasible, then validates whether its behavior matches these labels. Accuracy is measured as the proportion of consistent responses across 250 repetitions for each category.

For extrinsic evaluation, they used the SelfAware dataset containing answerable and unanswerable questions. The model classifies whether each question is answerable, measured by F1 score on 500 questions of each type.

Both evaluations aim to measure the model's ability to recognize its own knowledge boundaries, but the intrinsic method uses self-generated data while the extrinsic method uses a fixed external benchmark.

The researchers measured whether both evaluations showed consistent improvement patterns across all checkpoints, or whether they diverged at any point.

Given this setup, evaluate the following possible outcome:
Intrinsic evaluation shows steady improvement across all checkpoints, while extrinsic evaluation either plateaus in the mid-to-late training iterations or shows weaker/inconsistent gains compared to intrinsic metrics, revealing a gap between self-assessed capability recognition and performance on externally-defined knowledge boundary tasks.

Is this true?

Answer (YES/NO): NO